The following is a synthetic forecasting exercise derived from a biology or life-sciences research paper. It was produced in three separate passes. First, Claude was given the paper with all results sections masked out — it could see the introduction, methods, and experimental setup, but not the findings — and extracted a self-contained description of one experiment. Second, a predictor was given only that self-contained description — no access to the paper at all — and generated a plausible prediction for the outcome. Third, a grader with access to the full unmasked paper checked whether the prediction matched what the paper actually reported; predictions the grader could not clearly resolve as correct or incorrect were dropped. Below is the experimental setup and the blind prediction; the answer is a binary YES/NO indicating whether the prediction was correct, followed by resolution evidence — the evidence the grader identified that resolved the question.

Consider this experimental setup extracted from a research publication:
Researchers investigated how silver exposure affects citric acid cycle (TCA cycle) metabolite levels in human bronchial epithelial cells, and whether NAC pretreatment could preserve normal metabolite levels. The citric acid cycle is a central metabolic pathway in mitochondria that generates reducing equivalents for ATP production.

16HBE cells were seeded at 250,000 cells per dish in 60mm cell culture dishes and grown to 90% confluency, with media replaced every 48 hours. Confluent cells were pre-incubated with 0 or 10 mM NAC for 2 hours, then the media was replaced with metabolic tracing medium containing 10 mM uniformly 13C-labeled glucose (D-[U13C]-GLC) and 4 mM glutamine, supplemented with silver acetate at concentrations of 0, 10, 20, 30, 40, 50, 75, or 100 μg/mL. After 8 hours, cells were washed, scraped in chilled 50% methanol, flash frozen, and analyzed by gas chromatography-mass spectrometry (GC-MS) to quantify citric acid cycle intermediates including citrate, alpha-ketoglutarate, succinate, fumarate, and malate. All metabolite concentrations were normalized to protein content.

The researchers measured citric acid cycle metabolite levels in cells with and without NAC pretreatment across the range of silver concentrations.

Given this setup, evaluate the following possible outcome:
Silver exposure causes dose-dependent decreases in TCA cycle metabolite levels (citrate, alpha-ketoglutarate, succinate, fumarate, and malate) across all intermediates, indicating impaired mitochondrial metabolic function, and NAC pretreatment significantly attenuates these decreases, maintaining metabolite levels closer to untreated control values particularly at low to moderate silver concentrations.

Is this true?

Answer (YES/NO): YES